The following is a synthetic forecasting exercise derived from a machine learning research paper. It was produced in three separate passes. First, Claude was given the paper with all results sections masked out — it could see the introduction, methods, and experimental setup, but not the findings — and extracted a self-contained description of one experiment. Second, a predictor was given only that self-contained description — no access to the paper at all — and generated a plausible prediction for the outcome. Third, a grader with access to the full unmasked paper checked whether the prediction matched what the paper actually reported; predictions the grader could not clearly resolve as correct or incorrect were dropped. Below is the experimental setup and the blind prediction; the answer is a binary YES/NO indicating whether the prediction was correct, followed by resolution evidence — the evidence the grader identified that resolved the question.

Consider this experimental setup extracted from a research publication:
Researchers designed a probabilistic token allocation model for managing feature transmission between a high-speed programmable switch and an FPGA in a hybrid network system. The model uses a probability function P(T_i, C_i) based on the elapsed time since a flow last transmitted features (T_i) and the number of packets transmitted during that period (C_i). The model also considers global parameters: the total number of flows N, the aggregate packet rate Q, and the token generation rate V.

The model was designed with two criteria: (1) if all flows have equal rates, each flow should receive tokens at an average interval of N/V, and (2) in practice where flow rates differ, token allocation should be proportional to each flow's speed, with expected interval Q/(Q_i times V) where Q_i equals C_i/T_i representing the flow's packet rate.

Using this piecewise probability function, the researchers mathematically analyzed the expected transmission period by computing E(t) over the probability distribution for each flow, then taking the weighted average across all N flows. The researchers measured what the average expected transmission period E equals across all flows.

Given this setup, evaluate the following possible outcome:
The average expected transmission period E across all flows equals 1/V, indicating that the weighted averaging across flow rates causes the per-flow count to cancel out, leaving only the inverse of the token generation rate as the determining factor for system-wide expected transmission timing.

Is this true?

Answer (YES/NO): NO